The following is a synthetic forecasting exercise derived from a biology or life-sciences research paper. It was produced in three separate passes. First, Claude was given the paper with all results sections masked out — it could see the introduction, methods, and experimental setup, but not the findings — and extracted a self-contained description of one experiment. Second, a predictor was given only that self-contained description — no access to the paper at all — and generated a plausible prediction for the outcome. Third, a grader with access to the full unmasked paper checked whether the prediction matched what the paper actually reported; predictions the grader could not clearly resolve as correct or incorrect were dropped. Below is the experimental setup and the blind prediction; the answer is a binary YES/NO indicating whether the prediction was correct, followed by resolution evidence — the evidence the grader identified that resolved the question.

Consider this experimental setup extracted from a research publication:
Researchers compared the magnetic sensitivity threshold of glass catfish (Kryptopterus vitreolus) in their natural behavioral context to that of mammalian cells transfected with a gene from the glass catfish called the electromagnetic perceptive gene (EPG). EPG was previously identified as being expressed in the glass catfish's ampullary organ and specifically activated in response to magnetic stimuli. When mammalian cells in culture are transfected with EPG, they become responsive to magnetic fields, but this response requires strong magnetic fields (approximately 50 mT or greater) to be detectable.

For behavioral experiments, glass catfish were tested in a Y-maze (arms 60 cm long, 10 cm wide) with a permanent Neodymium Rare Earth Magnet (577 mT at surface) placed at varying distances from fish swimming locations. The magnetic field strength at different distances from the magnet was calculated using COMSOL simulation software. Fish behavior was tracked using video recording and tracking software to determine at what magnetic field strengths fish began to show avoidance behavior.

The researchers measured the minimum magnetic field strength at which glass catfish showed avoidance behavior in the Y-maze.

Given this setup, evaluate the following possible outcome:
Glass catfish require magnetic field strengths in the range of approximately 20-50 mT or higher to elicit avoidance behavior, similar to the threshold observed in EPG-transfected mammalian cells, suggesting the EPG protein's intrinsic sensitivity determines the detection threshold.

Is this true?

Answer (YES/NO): NO